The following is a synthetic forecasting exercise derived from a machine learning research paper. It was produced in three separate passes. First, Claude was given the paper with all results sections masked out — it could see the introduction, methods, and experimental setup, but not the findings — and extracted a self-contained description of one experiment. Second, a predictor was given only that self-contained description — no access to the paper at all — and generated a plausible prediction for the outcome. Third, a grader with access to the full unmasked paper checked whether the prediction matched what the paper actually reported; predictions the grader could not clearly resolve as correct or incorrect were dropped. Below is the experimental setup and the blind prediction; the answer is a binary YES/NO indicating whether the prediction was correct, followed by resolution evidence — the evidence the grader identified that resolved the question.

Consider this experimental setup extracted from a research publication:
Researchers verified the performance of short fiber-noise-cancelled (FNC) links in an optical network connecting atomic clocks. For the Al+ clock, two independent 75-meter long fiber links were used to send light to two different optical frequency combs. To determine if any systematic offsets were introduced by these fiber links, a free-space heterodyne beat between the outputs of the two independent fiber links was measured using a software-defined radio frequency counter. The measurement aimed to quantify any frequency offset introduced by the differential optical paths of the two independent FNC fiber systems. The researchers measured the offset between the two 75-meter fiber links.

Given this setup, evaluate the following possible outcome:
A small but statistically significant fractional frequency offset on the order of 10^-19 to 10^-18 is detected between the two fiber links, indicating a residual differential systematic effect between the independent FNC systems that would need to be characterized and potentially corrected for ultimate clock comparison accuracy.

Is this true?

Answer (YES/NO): NO